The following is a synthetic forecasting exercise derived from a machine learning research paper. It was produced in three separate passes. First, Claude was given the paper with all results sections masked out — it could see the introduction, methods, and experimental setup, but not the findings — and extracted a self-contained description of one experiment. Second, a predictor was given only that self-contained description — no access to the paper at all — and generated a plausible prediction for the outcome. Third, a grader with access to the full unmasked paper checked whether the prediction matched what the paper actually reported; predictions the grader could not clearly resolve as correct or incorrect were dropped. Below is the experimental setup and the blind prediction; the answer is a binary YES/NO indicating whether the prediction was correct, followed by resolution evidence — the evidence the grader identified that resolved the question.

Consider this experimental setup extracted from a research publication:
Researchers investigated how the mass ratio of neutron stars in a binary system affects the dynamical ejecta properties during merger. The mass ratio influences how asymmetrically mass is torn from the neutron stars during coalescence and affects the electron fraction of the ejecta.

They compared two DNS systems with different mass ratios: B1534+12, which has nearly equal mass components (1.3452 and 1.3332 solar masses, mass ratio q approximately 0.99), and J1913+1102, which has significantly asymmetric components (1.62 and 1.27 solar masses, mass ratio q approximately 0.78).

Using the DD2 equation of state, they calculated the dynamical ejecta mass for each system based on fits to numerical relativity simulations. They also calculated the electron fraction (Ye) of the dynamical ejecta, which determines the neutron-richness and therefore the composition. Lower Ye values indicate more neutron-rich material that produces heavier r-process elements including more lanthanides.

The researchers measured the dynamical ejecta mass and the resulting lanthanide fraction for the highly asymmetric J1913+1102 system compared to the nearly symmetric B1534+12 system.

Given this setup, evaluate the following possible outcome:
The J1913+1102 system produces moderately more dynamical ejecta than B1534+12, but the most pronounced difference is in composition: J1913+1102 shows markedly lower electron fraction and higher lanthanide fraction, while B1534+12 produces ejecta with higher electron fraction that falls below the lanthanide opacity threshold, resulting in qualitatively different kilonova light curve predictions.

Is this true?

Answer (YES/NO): NO